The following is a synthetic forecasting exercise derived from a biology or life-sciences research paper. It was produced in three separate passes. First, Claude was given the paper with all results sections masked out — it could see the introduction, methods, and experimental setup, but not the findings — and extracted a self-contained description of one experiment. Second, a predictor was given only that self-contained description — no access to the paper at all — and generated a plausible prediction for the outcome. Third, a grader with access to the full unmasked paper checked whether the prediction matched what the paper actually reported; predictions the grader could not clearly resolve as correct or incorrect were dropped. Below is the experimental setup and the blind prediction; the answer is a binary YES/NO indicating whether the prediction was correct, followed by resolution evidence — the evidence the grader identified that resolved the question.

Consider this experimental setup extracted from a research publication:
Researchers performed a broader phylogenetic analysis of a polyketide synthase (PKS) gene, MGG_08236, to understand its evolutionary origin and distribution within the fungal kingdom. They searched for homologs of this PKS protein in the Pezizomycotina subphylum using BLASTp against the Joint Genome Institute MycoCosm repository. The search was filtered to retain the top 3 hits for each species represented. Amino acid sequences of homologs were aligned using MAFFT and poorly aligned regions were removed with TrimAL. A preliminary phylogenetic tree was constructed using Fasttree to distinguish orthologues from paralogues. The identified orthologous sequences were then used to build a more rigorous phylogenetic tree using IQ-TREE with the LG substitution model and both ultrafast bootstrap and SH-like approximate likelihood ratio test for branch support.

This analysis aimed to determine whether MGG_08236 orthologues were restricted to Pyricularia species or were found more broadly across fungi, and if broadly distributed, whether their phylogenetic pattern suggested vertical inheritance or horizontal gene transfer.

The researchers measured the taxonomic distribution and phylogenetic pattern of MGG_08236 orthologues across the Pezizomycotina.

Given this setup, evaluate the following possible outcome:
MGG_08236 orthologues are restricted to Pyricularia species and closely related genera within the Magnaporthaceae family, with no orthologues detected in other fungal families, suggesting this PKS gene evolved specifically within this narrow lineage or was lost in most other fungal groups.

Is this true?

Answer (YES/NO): NO